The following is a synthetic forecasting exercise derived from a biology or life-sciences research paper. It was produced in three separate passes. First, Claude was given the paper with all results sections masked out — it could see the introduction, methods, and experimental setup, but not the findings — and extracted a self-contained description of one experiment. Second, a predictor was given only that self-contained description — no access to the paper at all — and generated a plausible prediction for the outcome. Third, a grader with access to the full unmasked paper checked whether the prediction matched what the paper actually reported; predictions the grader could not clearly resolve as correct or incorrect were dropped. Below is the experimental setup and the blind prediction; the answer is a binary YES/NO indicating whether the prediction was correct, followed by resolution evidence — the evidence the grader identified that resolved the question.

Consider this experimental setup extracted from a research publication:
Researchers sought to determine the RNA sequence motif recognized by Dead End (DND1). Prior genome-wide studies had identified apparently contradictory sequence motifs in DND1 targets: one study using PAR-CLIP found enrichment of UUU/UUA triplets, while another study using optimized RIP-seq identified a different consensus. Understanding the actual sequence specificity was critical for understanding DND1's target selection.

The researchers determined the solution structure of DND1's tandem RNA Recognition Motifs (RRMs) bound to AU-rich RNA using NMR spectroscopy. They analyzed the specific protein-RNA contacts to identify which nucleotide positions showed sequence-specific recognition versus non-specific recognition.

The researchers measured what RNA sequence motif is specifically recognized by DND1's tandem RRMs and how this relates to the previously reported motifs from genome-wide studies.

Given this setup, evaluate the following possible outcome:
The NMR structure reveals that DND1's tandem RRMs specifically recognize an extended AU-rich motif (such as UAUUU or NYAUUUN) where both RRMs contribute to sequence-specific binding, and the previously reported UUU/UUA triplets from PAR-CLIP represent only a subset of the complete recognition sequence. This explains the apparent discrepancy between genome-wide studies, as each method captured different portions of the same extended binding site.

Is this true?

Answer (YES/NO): YES